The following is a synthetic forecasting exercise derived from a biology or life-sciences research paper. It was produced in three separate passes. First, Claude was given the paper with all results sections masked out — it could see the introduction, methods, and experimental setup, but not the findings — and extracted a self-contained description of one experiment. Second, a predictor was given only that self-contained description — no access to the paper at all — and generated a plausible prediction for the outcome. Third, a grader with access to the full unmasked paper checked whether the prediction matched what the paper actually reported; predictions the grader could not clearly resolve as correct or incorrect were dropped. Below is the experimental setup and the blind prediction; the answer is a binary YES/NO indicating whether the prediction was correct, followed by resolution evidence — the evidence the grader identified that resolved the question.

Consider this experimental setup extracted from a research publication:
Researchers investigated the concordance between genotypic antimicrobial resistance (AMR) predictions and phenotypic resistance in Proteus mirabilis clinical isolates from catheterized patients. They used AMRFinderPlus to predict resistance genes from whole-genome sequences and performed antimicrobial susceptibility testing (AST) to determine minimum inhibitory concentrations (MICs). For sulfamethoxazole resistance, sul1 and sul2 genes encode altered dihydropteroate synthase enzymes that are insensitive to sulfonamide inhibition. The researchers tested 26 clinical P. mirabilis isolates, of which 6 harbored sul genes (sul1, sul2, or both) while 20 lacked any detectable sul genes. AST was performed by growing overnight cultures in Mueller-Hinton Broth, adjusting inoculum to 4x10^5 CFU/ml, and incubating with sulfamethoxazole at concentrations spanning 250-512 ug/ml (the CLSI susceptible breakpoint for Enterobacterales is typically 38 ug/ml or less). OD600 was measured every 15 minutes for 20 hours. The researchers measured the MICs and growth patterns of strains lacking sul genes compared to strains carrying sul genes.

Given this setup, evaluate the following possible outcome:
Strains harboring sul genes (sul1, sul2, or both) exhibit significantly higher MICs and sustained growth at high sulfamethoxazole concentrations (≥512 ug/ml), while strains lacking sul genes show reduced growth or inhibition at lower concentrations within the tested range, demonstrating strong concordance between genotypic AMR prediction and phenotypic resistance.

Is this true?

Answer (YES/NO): NO